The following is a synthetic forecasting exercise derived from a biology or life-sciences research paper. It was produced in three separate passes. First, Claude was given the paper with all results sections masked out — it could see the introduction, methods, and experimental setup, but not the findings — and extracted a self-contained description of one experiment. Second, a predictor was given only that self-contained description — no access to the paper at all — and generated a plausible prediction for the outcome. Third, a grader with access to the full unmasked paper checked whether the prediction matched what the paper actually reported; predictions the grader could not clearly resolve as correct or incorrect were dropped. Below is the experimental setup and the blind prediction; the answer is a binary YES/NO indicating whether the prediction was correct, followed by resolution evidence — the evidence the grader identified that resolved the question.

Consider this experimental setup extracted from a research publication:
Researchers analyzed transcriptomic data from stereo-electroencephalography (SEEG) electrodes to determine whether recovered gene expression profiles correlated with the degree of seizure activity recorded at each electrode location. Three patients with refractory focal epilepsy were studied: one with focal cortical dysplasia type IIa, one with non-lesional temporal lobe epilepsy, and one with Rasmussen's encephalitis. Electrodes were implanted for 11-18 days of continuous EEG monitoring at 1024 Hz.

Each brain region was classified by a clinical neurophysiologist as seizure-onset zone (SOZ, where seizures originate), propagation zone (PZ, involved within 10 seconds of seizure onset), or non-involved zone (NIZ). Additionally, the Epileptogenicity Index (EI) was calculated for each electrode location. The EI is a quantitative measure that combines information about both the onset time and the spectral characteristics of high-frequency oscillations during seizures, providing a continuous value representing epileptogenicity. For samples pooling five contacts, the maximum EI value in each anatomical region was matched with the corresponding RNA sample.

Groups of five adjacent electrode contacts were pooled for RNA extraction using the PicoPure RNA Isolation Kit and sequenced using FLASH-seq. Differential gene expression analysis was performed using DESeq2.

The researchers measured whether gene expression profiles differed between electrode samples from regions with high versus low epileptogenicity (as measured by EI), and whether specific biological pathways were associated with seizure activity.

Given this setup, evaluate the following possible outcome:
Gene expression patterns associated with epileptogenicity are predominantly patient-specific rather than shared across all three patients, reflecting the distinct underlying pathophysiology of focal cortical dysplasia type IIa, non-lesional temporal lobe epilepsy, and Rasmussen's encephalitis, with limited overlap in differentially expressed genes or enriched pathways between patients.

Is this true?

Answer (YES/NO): NO